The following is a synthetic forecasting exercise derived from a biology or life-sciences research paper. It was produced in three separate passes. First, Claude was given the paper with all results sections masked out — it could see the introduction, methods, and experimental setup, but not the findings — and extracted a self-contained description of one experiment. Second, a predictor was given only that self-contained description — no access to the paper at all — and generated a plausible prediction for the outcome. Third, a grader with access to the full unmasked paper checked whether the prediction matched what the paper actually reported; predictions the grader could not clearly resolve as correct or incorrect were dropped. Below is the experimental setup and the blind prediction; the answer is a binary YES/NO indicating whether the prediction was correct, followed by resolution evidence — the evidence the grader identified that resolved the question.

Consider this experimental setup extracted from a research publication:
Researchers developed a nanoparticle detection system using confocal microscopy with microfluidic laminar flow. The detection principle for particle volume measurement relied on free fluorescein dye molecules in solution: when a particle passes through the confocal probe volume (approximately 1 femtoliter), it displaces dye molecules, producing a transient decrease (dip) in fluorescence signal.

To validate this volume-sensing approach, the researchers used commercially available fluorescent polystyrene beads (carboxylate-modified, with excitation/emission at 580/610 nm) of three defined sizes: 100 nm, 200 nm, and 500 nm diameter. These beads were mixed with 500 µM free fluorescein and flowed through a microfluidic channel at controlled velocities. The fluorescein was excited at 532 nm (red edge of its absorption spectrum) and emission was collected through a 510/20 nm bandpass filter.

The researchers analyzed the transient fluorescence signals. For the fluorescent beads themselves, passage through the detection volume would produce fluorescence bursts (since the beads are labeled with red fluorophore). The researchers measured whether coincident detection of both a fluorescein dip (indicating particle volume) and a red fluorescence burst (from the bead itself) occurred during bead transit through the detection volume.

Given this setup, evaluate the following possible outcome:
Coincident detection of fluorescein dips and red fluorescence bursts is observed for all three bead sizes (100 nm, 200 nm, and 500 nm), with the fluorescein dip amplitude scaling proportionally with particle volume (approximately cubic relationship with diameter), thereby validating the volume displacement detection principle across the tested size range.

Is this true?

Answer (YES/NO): NO